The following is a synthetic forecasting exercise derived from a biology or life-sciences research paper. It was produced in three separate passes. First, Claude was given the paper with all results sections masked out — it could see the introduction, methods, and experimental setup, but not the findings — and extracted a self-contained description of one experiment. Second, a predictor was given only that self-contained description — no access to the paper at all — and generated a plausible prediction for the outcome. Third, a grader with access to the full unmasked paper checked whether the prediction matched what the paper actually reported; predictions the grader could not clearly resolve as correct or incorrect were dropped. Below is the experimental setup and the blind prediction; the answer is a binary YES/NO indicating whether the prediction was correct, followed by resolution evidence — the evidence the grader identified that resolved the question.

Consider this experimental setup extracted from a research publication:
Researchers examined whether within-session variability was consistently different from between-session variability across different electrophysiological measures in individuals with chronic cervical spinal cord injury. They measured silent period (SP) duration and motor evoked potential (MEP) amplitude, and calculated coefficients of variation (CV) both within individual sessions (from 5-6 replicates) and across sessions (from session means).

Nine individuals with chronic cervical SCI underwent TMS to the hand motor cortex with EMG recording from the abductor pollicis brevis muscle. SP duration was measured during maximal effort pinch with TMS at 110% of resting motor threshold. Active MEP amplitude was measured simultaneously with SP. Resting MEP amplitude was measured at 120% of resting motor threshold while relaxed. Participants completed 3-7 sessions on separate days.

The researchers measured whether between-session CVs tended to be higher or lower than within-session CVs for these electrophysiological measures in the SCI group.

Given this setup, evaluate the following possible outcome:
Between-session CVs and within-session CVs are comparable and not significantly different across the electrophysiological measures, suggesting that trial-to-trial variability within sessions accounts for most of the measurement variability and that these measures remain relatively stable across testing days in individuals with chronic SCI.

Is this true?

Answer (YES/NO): NO